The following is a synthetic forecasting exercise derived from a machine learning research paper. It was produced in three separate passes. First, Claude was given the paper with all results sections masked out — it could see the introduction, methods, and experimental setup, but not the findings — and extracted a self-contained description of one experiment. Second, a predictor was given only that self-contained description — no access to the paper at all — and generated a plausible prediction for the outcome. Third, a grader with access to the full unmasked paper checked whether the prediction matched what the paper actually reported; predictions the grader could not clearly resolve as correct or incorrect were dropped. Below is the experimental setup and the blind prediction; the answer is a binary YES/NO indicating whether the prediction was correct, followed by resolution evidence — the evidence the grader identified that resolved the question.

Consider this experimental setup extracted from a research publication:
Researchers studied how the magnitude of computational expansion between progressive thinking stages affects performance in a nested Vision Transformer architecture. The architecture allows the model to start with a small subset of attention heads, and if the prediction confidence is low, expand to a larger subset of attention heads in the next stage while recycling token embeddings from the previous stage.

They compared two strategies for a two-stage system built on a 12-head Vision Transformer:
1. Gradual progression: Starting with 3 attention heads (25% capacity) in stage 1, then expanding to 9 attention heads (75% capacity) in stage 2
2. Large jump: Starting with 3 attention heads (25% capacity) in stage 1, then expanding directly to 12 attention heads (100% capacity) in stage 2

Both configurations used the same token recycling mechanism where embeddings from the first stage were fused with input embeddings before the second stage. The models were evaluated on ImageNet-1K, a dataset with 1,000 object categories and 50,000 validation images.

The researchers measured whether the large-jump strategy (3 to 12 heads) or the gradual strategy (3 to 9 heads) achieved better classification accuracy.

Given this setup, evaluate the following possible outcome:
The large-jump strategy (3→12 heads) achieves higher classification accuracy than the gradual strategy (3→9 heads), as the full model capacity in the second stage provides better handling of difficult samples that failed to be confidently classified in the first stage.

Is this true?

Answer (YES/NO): NO